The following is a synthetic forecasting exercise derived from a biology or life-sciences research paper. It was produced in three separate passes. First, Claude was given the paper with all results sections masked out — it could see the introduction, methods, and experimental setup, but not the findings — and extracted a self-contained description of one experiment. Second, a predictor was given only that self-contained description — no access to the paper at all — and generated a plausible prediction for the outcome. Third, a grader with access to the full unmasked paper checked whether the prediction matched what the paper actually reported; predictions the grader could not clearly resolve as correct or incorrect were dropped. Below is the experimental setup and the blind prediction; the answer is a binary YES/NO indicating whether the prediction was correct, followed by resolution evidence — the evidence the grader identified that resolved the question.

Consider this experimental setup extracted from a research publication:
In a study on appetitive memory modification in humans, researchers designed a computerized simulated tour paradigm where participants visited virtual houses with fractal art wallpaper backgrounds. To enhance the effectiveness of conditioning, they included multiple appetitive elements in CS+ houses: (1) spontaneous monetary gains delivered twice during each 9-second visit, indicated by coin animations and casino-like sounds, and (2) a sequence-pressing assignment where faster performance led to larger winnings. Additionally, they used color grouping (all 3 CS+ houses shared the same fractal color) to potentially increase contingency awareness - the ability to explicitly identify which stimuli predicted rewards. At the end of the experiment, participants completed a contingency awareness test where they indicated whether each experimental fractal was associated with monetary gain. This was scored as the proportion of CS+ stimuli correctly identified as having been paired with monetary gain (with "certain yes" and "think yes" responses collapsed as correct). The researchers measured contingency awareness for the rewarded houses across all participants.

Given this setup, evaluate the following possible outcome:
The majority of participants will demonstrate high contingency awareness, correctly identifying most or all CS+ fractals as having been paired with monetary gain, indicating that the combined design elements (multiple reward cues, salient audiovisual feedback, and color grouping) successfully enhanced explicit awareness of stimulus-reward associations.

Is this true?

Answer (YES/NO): NO